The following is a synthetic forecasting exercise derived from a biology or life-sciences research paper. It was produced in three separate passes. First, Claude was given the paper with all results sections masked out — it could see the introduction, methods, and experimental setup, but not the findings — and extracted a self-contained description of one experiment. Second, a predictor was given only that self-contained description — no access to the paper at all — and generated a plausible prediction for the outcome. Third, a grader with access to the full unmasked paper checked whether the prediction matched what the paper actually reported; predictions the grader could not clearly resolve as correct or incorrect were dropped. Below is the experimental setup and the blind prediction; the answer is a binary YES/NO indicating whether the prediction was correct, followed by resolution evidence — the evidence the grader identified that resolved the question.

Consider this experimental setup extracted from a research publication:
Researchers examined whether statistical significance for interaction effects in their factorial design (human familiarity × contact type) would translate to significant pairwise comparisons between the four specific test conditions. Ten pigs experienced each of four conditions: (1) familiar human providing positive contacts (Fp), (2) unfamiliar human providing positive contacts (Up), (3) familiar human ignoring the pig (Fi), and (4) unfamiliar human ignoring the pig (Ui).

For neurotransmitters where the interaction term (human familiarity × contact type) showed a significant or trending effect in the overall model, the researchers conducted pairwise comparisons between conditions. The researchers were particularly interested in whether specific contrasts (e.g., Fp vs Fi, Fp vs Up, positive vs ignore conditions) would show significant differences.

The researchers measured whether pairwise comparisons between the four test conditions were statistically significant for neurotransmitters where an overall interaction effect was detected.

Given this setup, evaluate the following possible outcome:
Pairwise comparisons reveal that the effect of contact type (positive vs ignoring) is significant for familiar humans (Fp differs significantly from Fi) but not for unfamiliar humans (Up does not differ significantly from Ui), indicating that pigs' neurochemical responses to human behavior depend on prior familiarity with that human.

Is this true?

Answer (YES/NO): NO